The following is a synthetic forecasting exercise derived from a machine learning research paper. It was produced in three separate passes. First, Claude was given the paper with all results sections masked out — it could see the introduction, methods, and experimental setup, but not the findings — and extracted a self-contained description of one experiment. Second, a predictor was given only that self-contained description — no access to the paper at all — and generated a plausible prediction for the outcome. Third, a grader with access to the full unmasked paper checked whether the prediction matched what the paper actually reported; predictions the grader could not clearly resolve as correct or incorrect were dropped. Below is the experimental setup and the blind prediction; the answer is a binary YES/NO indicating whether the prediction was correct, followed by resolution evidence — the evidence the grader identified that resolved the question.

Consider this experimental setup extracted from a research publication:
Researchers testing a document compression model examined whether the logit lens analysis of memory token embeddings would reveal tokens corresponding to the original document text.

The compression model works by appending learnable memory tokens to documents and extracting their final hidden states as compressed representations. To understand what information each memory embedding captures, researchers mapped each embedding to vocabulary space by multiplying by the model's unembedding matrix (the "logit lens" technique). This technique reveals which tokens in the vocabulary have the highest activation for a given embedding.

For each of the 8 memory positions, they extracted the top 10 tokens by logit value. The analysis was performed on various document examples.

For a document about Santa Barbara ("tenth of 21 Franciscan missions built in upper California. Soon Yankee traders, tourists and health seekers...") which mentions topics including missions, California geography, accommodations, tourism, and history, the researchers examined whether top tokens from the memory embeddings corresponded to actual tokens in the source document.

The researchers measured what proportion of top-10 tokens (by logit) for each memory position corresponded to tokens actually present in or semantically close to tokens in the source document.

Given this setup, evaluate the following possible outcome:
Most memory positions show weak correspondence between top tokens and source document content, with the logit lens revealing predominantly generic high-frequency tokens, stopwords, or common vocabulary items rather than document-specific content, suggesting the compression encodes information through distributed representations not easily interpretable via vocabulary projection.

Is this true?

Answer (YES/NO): NO